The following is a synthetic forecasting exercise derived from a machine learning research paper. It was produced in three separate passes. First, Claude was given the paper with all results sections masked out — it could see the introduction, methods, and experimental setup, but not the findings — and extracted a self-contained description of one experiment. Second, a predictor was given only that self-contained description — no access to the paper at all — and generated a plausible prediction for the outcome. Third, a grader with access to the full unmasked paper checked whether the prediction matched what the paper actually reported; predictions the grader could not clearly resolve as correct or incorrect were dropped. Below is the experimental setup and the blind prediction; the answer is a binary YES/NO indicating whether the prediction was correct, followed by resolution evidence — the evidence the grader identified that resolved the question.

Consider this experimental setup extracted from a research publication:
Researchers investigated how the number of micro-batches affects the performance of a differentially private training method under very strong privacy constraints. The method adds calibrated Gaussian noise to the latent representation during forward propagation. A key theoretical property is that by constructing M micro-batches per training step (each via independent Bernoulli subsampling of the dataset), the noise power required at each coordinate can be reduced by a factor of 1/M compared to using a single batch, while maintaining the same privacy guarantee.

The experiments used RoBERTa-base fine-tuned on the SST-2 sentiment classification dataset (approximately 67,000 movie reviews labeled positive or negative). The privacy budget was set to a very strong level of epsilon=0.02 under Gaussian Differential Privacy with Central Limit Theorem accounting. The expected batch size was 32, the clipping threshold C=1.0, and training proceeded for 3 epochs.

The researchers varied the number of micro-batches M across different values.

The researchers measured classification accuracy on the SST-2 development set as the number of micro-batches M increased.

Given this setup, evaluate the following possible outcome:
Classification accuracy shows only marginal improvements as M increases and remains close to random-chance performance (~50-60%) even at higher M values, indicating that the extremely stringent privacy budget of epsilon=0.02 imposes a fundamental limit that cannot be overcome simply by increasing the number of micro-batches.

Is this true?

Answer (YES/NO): NO